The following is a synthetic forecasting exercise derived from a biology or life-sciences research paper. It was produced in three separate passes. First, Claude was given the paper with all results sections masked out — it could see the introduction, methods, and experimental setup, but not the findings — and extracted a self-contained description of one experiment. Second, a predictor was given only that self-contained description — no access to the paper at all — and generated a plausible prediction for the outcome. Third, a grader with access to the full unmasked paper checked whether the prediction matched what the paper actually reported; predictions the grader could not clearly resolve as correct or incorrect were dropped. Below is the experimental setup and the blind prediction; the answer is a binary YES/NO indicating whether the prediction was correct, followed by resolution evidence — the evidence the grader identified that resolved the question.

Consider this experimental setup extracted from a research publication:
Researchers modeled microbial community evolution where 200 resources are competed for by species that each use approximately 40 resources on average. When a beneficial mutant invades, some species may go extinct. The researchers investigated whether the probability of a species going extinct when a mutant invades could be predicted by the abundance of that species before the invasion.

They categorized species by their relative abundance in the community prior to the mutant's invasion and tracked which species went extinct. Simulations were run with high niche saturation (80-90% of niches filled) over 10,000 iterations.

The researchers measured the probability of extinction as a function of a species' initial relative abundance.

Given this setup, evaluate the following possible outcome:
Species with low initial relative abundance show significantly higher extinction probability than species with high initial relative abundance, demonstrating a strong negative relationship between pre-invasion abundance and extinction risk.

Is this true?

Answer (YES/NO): YES